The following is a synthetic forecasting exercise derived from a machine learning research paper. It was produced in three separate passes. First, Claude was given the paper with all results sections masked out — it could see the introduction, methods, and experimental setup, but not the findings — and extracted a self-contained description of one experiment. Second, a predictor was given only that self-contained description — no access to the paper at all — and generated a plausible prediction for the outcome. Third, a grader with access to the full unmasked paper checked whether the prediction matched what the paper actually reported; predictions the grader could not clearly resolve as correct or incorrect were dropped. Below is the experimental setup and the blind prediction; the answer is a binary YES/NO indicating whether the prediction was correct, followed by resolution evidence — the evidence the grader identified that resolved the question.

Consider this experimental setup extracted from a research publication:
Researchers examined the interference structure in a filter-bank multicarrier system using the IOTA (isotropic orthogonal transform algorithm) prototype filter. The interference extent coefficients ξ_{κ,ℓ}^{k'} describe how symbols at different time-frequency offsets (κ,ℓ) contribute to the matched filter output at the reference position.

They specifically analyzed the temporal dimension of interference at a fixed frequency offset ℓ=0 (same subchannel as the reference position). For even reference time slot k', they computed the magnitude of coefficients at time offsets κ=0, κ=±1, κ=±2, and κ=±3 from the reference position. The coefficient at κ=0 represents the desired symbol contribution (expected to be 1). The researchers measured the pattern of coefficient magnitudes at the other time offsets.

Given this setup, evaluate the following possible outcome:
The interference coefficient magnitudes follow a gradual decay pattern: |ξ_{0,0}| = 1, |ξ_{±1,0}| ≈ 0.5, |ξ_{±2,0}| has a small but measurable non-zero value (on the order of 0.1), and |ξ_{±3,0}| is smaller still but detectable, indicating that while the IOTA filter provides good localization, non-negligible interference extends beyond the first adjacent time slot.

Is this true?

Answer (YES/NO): NO